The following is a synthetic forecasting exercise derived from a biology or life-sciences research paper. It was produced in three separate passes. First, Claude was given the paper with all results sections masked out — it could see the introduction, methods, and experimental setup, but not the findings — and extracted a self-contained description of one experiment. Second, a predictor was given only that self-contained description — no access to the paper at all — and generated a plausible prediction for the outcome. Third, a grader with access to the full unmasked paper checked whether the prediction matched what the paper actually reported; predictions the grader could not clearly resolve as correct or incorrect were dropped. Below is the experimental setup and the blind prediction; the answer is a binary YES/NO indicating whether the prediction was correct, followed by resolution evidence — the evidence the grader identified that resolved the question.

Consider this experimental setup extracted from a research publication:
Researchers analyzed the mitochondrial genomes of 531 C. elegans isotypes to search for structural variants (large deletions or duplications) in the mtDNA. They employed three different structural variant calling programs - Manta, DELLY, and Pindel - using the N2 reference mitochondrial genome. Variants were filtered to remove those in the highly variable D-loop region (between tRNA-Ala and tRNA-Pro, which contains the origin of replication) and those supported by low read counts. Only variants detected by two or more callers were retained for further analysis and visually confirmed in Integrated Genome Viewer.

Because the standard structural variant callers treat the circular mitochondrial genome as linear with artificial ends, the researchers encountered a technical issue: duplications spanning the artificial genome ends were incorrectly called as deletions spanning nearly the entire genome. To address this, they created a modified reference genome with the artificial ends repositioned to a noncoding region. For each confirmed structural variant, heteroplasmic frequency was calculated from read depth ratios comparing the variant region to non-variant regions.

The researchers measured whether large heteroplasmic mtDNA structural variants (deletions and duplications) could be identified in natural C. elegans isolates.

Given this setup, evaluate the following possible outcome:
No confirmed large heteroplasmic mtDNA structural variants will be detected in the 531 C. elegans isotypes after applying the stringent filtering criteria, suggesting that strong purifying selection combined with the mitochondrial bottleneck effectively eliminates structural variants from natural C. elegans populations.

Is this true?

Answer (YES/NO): NO